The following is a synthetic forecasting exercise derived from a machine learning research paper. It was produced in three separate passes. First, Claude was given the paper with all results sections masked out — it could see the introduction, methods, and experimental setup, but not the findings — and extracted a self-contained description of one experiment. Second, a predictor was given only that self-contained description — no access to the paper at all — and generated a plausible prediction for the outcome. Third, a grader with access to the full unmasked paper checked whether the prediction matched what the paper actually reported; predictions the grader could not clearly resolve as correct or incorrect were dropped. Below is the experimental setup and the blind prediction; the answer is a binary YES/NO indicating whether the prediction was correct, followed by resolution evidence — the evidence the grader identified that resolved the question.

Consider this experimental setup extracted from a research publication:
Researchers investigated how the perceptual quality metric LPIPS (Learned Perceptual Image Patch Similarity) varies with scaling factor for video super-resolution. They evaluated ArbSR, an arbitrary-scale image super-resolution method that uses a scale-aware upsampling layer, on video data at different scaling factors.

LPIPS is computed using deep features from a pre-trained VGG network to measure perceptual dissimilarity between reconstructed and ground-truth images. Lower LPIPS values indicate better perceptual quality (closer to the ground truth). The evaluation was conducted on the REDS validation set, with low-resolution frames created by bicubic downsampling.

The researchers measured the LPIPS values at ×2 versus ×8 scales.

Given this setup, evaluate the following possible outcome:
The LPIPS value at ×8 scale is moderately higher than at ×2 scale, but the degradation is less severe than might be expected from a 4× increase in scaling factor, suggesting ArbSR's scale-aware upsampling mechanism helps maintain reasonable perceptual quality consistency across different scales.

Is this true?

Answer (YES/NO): NO